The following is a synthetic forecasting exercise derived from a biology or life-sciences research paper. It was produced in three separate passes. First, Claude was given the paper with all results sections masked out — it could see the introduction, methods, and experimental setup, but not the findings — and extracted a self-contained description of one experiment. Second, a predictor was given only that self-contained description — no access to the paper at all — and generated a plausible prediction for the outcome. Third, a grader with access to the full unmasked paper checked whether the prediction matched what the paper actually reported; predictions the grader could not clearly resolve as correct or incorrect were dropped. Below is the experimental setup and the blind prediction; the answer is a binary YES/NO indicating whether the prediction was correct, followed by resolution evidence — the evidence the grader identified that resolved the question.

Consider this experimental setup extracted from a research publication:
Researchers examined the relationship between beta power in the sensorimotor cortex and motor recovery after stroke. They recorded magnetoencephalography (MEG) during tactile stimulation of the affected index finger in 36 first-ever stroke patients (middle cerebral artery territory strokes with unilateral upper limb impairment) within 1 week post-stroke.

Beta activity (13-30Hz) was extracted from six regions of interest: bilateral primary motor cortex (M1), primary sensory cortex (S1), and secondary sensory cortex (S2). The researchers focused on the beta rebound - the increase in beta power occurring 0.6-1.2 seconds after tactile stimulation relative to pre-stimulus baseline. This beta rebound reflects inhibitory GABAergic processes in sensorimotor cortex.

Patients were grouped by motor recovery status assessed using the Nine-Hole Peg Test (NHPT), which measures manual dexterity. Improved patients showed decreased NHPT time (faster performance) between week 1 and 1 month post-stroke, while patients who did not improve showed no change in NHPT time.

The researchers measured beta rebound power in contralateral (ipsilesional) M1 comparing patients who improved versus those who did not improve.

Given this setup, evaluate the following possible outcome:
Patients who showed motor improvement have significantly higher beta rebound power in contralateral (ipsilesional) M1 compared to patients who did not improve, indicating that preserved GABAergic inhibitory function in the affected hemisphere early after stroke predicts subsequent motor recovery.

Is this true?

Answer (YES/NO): YES